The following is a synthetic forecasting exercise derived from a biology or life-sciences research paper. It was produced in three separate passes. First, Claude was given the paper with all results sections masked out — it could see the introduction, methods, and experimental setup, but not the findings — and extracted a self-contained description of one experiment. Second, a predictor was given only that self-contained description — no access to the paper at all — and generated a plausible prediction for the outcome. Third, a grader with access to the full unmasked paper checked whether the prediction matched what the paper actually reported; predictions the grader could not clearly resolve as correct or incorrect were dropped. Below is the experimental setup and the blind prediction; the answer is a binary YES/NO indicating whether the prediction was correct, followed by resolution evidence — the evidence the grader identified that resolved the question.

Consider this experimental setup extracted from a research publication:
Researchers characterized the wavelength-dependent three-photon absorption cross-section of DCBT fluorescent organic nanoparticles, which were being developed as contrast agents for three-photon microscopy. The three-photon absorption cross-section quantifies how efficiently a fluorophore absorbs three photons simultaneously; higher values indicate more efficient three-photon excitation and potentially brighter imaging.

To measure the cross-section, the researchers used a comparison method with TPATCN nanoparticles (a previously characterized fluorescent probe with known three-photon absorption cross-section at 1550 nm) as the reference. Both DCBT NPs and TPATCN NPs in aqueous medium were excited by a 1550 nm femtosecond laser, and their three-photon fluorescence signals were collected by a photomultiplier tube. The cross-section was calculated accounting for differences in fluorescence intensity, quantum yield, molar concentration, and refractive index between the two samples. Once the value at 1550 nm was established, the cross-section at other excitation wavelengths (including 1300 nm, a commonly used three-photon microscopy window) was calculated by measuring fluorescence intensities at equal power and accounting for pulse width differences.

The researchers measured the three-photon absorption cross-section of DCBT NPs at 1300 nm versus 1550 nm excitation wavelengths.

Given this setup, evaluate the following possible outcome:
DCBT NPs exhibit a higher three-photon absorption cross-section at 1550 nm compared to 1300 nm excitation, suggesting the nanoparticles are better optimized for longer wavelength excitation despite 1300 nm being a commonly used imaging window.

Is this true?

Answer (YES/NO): NO